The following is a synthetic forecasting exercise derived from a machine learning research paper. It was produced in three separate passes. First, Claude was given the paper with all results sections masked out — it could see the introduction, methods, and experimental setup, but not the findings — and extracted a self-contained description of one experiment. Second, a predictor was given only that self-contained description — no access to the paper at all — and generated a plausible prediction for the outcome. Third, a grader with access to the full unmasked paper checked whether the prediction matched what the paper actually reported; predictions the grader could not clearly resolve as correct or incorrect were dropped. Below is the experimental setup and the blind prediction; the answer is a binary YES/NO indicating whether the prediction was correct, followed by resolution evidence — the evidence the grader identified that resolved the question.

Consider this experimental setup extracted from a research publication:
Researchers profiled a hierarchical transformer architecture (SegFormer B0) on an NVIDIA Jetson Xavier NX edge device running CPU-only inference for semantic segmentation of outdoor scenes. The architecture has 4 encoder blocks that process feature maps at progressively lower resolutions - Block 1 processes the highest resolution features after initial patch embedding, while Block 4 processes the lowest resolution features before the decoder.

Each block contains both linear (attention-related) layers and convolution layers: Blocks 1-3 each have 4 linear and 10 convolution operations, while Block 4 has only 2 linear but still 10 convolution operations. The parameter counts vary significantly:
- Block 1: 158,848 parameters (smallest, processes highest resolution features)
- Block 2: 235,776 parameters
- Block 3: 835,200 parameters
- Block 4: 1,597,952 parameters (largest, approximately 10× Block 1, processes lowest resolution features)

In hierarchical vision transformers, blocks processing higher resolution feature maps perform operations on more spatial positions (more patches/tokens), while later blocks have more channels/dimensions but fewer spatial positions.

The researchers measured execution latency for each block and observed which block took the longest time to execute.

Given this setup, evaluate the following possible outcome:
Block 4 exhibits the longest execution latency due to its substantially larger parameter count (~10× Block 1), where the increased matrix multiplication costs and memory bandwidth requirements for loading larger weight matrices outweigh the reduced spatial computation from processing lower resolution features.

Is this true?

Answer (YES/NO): NO